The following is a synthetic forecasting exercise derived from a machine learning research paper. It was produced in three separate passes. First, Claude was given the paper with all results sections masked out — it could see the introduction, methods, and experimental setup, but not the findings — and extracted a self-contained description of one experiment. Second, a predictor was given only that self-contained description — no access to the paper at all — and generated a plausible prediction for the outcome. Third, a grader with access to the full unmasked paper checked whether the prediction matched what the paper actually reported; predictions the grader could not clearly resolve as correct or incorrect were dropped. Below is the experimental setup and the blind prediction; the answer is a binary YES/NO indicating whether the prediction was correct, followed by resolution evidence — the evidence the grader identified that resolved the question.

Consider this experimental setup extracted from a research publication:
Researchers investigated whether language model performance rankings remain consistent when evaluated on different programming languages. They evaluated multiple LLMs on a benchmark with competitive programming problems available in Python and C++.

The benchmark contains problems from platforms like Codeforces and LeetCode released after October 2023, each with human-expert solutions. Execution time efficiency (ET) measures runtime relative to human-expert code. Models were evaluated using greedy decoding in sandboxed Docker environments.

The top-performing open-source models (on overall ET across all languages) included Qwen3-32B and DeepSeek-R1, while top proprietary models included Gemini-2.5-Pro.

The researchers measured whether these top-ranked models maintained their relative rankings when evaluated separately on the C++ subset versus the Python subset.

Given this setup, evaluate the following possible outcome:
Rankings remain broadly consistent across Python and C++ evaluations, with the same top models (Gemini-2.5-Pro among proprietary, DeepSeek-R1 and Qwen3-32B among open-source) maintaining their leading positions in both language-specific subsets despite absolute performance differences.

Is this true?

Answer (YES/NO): YES